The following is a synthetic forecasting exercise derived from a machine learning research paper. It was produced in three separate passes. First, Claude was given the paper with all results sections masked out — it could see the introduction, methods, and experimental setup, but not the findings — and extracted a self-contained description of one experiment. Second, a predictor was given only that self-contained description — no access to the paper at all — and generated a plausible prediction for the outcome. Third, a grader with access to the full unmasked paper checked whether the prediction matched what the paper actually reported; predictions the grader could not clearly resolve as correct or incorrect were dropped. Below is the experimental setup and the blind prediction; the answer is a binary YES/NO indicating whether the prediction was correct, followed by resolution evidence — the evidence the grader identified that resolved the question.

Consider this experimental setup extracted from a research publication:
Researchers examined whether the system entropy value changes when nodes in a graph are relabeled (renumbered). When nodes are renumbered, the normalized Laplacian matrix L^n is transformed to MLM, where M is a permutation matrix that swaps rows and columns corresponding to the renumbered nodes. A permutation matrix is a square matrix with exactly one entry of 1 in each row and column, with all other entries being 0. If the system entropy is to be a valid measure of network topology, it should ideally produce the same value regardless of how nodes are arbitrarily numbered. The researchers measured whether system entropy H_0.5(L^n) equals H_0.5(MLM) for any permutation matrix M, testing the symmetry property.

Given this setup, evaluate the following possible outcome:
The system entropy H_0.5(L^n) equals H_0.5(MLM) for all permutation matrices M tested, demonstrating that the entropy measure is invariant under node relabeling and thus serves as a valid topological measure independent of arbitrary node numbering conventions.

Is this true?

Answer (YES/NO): YES